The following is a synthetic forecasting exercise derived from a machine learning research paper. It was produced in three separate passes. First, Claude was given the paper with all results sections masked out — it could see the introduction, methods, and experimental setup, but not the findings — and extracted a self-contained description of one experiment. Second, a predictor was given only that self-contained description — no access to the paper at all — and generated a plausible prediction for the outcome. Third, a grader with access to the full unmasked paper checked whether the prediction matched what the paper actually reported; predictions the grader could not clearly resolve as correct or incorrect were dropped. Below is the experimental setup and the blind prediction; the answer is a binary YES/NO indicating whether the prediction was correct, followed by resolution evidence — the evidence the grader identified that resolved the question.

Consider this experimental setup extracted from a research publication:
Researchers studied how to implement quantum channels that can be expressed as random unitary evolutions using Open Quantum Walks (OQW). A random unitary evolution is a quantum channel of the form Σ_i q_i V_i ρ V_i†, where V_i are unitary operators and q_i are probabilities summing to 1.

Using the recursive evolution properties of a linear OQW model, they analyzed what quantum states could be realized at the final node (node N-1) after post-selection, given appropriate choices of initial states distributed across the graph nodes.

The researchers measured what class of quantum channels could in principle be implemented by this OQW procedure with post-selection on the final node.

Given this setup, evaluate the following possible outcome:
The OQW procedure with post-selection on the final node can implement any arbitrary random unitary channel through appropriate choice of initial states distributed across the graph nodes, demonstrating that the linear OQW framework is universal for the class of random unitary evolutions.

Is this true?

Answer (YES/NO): YES